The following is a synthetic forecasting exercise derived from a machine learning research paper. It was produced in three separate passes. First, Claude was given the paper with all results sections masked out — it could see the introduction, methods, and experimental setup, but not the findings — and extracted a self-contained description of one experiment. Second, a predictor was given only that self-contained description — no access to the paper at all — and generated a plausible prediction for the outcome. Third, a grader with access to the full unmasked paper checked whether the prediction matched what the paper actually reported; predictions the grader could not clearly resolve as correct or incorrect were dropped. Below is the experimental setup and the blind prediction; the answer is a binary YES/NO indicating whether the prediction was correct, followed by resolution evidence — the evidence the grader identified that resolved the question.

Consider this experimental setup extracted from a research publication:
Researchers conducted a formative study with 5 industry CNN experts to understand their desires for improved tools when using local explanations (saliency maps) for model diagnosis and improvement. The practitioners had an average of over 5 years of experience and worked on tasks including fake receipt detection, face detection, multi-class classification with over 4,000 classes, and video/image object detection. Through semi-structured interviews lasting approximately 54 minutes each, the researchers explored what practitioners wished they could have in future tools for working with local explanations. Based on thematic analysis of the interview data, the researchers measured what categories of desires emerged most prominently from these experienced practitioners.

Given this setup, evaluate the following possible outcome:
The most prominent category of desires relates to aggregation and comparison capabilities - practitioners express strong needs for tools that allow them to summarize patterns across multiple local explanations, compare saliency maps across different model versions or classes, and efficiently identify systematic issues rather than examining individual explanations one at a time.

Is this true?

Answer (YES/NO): NO